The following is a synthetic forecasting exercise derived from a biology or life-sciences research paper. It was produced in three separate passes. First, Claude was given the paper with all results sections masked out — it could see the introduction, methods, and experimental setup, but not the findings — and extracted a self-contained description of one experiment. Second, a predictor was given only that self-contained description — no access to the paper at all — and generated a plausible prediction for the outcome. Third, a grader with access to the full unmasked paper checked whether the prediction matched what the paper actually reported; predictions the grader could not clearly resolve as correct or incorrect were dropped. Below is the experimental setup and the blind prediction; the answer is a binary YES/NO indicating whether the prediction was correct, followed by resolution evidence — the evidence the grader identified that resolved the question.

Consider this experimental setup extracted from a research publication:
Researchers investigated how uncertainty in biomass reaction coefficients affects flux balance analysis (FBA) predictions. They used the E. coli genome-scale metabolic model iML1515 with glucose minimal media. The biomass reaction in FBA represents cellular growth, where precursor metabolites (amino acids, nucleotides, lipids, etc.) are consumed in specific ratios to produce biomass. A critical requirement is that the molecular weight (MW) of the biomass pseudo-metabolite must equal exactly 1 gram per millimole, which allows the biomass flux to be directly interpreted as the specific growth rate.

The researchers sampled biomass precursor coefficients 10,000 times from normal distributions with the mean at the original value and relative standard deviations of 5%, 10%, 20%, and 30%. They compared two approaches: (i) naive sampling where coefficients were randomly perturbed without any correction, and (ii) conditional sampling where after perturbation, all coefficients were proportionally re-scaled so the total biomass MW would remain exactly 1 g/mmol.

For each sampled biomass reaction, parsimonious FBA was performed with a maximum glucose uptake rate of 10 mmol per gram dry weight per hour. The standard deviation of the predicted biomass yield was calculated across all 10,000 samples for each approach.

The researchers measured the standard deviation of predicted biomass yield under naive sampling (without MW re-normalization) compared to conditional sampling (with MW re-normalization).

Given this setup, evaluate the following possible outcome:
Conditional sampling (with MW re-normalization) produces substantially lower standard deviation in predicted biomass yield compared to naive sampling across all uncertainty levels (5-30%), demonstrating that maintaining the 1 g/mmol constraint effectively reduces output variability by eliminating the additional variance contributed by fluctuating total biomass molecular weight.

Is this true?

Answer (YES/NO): YES